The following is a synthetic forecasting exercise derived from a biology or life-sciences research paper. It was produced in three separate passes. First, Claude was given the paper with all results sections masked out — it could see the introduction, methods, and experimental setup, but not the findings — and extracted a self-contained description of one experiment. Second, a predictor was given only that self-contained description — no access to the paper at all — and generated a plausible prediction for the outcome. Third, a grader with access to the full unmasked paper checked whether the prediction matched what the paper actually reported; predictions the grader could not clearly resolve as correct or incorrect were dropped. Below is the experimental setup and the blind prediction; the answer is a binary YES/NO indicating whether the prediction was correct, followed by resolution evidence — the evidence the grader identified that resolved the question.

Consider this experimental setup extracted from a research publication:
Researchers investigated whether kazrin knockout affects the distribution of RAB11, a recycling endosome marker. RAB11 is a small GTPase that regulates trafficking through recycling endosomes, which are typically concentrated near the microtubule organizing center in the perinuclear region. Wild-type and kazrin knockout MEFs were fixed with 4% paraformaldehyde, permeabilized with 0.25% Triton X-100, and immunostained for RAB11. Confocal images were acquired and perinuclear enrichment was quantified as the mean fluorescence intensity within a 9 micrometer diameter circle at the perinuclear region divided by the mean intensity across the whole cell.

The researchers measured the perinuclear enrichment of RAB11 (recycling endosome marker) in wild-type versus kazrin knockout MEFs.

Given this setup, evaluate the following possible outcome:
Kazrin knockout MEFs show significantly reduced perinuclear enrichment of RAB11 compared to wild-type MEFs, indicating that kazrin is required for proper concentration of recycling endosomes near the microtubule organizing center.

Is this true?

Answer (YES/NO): NO